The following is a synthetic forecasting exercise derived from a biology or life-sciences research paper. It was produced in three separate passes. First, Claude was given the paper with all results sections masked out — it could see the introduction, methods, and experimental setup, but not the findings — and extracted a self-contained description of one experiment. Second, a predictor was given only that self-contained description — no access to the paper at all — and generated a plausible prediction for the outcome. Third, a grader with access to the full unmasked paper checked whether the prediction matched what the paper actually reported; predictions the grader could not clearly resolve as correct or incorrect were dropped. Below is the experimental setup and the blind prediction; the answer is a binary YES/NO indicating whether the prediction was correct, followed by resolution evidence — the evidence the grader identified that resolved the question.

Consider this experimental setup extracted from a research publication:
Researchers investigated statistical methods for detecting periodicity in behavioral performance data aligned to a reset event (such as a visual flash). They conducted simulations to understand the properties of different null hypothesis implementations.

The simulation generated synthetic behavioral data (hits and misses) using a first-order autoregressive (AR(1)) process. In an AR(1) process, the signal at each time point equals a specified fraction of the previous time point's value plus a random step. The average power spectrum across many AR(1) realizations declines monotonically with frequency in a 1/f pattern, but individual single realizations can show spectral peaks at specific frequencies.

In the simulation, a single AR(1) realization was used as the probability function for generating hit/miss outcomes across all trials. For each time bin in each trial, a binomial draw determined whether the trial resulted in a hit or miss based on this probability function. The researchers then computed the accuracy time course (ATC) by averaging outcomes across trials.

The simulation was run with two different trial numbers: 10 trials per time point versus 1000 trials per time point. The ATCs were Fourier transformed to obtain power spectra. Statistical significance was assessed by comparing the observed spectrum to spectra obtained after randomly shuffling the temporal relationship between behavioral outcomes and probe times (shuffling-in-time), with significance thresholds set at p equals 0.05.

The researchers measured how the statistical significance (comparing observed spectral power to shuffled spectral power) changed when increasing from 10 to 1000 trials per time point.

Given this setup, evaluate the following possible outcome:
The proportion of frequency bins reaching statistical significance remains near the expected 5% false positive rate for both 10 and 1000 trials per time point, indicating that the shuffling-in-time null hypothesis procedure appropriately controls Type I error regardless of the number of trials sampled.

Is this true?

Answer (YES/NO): NO